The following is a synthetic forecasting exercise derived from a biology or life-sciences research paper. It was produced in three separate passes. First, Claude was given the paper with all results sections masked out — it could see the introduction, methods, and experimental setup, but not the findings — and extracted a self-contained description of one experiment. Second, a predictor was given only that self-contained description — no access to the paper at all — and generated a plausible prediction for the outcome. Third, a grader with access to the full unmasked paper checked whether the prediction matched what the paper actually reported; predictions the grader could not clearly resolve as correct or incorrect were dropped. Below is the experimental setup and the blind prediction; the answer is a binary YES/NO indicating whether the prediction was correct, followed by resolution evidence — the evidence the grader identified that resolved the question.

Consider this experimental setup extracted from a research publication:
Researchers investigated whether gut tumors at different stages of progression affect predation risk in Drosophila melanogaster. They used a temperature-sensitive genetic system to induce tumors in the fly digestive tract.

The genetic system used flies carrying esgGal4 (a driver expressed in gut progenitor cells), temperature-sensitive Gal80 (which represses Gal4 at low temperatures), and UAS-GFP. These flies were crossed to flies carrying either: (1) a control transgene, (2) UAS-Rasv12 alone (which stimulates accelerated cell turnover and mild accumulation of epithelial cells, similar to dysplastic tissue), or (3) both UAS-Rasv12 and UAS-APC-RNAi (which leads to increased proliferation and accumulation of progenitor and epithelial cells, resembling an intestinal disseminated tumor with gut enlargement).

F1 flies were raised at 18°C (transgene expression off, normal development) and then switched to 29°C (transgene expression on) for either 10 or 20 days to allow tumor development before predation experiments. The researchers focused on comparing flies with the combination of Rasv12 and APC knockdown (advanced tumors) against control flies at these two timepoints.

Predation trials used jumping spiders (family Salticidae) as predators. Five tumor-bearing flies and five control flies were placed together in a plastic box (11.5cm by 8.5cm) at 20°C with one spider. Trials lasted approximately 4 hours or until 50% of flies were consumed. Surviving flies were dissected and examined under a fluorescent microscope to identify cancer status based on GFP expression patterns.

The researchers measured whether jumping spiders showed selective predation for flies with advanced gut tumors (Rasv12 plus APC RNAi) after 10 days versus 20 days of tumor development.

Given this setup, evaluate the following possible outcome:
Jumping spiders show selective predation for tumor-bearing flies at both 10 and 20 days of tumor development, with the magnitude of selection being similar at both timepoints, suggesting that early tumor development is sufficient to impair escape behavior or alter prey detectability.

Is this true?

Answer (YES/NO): NO